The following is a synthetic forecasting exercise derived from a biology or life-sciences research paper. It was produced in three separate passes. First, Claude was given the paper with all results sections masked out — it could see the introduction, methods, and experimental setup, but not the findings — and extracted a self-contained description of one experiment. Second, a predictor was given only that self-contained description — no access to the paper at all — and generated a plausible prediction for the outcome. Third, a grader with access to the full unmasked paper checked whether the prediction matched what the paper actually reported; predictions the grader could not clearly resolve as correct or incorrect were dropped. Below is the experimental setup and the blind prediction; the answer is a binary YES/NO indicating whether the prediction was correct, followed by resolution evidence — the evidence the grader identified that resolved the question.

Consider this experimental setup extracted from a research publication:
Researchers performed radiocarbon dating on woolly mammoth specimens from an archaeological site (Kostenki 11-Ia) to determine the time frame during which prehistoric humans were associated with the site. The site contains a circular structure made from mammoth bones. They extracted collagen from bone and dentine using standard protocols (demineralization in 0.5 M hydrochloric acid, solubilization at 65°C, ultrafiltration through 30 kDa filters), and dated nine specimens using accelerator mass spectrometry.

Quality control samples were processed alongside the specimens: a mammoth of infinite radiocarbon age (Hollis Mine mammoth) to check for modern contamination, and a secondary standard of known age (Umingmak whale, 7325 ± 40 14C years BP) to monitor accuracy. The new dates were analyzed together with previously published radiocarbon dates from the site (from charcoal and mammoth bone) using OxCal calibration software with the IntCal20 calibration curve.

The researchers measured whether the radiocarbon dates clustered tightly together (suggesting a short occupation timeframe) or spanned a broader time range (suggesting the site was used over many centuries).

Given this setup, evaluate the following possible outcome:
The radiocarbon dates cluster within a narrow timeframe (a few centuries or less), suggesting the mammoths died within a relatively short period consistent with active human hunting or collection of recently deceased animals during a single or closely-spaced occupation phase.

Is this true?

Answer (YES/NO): NO